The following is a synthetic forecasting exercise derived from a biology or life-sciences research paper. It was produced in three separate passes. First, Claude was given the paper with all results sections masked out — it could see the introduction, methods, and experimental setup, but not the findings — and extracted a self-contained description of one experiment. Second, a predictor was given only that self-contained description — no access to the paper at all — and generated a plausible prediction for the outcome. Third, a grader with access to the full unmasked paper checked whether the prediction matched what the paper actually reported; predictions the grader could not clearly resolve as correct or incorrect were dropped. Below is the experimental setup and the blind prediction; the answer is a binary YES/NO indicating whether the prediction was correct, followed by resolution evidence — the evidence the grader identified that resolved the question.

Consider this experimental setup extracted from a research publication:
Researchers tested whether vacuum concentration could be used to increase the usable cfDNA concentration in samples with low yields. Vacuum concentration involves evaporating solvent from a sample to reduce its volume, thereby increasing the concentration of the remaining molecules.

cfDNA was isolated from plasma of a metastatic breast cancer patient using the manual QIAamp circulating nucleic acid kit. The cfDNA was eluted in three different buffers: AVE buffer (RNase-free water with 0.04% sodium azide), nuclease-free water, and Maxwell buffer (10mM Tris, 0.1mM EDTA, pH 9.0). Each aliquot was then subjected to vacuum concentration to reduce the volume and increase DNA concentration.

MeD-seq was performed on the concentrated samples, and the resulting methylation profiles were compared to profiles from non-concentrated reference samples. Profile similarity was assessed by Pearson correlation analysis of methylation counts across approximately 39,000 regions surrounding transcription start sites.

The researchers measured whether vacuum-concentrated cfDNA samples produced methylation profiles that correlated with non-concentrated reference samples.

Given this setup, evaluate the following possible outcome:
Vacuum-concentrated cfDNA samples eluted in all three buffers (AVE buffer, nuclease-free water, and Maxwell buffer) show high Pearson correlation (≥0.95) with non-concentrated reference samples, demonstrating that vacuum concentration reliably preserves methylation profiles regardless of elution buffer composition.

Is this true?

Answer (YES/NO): NO